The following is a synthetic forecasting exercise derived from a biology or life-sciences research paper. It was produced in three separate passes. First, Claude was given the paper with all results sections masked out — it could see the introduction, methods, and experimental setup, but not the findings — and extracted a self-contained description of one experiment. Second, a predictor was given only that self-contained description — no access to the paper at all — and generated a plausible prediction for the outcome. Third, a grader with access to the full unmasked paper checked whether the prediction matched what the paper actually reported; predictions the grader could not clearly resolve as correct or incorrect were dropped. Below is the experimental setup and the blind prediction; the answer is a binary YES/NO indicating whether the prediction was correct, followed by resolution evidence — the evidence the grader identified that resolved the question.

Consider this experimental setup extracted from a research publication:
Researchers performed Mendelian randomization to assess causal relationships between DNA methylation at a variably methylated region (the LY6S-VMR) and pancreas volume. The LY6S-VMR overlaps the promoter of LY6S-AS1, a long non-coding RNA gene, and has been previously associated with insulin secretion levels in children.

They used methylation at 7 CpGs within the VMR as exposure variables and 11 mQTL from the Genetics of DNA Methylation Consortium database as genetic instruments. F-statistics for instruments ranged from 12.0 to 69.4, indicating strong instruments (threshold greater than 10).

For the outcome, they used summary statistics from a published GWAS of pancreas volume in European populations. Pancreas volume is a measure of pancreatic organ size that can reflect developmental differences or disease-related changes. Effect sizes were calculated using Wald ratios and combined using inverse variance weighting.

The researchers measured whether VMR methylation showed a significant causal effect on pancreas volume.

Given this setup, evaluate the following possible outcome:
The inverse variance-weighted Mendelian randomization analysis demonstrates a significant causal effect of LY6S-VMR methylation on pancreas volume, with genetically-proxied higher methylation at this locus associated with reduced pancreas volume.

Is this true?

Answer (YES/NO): NO